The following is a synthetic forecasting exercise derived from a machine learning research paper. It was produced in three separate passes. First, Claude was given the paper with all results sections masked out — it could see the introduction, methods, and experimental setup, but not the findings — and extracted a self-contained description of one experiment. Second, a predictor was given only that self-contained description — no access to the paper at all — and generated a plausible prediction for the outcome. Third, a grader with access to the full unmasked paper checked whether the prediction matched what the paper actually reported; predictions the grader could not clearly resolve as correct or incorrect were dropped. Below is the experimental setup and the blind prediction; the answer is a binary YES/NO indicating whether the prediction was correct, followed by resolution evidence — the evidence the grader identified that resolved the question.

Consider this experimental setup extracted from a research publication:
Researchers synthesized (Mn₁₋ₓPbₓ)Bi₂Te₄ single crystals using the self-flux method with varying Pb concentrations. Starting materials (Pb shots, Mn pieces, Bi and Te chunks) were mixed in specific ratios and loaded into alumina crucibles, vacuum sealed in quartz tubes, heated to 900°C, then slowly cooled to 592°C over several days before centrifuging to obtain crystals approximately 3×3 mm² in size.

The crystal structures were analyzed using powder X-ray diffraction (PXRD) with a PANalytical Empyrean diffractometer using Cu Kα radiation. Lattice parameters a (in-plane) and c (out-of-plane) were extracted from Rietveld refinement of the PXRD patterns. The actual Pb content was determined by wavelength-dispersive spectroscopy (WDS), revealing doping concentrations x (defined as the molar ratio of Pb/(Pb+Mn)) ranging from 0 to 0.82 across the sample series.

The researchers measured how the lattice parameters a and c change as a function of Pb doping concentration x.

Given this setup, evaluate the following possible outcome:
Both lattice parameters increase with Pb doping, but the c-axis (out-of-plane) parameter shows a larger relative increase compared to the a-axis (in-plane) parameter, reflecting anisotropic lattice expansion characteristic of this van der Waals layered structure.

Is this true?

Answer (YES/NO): NO